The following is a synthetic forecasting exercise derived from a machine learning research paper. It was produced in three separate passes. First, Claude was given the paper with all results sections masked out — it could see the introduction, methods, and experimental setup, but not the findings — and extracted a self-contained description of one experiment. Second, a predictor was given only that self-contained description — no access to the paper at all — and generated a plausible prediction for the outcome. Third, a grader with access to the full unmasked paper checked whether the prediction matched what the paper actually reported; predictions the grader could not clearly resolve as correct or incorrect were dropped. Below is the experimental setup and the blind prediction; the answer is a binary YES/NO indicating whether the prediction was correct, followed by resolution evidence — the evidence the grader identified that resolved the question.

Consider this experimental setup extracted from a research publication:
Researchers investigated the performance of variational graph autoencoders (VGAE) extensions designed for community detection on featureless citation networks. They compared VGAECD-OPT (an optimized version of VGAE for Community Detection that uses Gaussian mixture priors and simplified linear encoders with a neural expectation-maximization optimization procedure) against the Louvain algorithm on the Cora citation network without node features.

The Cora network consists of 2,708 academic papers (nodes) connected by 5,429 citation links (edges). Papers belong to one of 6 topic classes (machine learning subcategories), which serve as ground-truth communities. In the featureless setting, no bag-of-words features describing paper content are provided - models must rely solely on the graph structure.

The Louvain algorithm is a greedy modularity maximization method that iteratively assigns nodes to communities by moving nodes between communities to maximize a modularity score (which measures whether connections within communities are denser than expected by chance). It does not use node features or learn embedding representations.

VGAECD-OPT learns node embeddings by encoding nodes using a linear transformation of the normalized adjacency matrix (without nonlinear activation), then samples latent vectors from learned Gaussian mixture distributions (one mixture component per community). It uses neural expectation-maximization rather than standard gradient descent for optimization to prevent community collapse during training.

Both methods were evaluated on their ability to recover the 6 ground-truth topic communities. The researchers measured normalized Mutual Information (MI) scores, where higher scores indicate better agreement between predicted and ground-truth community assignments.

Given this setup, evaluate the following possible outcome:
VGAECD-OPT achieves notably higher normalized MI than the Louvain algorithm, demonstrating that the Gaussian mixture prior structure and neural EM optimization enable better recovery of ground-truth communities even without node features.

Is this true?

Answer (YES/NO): NO